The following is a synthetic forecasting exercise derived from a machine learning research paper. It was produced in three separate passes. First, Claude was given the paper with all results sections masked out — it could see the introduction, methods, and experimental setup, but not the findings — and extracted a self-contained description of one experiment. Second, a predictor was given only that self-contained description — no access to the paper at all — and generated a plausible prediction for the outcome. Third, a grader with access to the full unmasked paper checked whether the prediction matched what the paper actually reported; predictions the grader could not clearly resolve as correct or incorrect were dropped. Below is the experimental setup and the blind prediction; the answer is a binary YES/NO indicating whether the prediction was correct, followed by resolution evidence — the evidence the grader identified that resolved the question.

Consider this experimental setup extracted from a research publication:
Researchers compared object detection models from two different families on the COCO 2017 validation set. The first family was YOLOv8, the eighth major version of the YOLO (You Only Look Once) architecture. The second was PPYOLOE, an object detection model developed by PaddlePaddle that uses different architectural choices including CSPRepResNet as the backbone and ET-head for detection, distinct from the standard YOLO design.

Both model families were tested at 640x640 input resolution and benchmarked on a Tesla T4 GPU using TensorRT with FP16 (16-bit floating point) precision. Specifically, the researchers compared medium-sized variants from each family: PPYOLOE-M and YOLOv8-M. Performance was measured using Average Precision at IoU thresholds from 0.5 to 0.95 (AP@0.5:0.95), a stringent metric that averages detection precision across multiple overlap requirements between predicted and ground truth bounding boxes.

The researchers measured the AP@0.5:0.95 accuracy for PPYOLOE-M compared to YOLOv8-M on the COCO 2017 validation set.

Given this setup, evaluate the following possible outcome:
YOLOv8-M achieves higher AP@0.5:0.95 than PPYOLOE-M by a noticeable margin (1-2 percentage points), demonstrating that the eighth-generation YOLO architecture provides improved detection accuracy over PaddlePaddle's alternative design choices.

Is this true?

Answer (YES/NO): NO